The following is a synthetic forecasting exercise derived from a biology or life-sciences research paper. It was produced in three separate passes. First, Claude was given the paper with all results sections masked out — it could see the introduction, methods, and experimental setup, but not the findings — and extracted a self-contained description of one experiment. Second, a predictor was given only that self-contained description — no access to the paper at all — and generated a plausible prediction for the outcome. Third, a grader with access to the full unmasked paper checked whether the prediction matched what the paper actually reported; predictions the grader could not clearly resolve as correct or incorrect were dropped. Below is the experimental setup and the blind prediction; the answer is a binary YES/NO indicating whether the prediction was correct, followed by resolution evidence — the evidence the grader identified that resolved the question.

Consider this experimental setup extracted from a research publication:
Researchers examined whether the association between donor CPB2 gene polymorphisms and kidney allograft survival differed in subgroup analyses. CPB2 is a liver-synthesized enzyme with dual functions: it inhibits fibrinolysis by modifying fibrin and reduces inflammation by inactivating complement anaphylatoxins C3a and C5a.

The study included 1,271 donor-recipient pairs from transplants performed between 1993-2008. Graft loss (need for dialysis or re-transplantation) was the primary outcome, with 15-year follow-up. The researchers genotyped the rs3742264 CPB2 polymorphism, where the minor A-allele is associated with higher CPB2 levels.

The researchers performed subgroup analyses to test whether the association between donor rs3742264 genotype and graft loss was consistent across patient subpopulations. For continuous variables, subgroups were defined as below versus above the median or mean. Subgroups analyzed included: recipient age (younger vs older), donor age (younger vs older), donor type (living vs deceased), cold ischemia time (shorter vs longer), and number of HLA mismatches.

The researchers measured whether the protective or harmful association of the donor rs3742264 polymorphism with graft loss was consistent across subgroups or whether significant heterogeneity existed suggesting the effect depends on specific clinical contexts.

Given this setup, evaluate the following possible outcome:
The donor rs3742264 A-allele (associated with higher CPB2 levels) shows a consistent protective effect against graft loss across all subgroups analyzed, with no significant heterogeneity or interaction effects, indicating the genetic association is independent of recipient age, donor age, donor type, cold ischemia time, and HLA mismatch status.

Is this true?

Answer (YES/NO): NO